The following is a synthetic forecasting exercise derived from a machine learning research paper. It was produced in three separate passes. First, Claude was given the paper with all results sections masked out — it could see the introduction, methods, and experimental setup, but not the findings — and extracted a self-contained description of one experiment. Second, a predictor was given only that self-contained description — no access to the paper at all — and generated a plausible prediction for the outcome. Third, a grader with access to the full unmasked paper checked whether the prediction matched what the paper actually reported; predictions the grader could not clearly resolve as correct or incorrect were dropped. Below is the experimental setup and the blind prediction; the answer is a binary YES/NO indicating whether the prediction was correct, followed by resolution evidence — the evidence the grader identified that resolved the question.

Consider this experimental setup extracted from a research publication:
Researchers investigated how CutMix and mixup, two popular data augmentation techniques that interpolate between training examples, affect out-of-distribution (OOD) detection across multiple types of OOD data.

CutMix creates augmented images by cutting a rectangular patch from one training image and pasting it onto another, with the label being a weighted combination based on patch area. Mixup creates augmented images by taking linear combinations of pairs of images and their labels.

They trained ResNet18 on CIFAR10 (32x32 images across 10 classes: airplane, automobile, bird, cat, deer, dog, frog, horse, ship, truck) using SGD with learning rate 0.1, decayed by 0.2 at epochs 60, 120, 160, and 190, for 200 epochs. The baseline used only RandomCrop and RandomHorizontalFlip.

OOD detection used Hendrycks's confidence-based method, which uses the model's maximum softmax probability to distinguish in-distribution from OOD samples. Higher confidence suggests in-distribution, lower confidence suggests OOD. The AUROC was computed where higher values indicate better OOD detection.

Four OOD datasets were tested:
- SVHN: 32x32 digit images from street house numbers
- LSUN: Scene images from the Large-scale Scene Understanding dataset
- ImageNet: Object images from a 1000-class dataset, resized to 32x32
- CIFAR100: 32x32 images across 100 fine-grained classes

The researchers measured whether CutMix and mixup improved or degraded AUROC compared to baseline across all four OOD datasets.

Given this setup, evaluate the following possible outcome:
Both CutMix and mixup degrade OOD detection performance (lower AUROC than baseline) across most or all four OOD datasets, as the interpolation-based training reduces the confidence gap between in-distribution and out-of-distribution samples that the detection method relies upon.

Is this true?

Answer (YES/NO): YES